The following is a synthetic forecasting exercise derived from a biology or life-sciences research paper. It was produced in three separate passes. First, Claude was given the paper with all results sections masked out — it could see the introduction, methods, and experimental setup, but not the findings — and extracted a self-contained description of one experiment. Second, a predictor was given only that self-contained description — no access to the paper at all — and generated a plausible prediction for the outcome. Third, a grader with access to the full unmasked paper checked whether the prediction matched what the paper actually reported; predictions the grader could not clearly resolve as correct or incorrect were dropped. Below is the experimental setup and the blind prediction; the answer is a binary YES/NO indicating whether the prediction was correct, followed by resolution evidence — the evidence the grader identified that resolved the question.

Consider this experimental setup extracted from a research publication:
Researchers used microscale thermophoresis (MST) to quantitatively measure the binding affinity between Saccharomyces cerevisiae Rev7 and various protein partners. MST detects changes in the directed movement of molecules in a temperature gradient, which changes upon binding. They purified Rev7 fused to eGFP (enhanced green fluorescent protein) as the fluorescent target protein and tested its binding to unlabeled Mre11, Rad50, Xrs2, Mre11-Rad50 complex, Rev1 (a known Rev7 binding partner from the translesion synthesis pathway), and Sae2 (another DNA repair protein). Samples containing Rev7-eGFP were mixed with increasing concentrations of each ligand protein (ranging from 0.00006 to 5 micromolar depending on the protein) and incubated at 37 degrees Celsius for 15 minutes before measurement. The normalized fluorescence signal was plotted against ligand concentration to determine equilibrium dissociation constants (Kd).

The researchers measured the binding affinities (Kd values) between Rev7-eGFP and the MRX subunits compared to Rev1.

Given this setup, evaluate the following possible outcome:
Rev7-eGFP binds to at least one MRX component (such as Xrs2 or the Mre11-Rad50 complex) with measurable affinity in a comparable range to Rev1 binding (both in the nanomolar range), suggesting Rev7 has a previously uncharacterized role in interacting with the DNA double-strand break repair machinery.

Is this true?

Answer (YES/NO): YES